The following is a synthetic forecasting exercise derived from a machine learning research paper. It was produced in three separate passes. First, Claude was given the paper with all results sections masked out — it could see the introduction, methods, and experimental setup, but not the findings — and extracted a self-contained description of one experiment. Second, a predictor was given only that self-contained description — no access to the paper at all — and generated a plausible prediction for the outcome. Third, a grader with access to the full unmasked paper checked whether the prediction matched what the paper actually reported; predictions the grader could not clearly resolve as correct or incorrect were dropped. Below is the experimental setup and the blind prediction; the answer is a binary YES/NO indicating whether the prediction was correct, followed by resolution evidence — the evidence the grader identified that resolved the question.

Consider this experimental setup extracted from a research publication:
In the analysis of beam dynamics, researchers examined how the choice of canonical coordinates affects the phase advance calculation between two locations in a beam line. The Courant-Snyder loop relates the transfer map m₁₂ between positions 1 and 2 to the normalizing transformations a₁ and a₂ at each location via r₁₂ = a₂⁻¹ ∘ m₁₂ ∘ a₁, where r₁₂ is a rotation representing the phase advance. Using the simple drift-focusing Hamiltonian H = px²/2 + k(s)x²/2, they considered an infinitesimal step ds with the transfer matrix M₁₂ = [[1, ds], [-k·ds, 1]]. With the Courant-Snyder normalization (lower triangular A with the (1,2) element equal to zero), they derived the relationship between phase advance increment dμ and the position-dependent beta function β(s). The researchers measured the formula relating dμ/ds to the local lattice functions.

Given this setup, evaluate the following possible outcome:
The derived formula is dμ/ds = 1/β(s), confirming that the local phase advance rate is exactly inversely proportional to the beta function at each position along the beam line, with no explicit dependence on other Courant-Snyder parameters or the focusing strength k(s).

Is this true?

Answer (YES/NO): YES